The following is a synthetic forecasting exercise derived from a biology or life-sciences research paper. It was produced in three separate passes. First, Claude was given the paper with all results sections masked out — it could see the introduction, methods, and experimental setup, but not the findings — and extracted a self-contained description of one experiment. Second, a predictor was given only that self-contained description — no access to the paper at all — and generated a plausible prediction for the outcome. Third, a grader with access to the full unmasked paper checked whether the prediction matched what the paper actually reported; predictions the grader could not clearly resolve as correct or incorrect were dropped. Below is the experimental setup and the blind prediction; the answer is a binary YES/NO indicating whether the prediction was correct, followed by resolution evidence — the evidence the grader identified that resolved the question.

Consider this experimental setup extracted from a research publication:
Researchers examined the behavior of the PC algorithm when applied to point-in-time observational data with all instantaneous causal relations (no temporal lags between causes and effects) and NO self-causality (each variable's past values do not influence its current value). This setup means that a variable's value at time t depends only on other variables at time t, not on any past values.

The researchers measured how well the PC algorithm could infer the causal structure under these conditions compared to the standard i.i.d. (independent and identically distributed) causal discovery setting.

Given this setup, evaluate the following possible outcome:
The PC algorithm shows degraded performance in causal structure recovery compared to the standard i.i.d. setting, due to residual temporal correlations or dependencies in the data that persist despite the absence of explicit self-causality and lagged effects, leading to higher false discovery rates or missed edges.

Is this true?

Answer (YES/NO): NO